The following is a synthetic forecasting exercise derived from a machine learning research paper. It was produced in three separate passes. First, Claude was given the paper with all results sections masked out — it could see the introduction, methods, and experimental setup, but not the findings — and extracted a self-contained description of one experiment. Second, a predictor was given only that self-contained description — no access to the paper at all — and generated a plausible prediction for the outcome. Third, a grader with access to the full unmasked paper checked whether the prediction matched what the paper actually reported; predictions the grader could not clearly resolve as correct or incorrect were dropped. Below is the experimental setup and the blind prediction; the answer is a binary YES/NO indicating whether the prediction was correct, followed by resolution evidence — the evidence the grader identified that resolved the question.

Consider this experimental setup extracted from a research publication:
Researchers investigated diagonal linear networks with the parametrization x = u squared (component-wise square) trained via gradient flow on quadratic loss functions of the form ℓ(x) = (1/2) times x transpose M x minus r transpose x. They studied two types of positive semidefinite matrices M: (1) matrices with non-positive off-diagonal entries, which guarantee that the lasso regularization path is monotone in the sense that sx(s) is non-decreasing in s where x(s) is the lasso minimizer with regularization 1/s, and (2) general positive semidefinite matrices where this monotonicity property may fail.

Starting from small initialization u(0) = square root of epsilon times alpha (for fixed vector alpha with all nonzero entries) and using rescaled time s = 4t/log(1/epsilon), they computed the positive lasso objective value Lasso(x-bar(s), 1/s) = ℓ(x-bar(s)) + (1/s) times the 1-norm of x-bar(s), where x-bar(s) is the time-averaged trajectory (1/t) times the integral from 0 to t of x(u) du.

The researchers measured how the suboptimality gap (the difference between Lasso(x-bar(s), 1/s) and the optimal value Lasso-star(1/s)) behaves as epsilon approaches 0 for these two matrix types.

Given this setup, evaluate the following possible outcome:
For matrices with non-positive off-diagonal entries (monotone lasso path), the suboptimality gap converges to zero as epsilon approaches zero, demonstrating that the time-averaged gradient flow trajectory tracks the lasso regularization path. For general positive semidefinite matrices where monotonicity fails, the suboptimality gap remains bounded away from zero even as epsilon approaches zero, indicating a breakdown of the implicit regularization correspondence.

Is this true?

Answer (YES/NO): NO